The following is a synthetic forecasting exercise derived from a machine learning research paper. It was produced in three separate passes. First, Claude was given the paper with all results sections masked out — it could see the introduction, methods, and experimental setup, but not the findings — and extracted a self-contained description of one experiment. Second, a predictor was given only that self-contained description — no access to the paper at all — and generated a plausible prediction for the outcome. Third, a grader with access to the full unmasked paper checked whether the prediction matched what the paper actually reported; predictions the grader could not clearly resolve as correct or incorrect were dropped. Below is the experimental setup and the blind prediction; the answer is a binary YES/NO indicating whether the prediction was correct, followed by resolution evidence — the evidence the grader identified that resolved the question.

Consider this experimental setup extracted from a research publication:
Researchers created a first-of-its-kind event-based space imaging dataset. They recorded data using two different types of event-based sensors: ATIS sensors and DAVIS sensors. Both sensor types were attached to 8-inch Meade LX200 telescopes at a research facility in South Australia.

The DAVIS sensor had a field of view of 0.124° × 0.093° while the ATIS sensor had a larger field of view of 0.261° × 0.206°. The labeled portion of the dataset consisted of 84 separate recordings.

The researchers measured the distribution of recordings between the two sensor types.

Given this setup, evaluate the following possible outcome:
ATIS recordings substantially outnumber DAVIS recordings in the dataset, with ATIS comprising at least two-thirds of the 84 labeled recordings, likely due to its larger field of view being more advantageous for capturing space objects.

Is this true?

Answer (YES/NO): NO